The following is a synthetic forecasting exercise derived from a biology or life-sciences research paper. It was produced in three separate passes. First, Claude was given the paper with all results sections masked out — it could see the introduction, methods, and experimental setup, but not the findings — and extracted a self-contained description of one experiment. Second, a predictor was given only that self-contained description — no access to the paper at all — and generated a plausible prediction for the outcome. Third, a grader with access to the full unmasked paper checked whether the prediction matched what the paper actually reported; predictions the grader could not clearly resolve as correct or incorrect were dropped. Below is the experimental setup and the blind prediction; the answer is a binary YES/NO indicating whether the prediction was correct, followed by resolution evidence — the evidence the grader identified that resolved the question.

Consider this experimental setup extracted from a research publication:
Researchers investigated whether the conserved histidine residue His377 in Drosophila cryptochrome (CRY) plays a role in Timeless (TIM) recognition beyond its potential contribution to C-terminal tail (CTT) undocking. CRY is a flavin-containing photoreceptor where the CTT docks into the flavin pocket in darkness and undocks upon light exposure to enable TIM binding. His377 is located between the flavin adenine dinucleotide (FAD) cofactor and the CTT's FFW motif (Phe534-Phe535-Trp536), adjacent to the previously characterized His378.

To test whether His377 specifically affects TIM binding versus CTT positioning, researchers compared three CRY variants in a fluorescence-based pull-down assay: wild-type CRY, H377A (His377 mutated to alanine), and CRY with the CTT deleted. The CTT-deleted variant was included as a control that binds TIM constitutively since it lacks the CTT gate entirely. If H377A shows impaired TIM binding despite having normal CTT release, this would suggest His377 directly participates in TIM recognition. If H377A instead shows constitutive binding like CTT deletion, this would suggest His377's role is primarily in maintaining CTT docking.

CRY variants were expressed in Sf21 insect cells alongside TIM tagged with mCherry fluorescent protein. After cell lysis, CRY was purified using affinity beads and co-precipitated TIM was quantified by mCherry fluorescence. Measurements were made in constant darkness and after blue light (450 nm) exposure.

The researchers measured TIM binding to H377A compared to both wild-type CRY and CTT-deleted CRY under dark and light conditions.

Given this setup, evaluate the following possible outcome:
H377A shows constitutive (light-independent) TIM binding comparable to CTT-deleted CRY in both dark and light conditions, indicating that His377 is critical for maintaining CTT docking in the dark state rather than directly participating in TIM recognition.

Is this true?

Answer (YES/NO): NO